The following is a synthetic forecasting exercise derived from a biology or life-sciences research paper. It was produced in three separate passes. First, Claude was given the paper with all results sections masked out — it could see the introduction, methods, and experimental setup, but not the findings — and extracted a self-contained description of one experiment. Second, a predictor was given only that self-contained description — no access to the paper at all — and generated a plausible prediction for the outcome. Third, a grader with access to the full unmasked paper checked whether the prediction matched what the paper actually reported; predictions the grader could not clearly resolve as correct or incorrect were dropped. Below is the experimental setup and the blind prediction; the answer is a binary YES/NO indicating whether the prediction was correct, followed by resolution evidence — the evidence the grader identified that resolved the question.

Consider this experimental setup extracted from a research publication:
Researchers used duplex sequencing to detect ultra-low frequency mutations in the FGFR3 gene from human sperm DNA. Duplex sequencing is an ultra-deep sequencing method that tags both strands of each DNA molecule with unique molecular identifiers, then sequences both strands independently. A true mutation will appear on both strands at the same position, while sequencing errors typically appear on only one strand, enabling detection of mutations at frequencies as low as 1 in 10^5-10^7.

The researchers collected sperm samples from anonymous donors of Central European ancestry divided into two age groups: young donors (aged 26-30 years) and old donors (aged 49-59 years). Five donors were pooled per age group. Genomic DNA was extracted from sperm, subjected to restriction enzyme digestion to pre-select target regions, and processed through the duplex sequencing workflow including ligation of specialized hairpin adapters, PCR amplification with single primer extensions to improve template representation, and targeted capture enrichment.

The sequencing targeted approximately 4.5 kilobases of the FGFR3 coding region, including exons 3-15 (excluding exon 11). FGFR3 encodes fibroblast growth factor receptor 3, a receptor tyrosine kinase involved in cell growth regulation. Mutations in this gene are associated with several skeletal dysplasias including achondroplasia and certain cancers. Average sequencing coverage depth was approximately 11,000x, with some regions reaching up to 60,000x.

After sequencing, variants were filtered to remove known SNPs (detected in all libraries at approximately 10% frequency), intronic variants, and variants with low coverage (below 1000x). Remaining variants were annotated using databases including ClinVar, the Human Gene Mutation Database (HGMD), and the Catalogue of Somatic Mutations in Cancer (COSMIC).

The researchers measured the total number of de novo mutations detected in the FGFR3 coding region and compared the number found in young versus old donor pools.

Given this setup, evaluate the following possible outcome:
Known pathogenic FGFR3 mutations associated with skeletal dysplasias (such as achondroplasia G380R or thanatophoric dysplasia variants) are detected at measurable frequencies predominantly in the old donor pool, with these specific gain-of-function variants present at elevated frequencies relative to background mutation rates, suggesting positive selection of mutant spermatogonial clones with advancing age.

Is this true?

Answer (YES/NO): YES